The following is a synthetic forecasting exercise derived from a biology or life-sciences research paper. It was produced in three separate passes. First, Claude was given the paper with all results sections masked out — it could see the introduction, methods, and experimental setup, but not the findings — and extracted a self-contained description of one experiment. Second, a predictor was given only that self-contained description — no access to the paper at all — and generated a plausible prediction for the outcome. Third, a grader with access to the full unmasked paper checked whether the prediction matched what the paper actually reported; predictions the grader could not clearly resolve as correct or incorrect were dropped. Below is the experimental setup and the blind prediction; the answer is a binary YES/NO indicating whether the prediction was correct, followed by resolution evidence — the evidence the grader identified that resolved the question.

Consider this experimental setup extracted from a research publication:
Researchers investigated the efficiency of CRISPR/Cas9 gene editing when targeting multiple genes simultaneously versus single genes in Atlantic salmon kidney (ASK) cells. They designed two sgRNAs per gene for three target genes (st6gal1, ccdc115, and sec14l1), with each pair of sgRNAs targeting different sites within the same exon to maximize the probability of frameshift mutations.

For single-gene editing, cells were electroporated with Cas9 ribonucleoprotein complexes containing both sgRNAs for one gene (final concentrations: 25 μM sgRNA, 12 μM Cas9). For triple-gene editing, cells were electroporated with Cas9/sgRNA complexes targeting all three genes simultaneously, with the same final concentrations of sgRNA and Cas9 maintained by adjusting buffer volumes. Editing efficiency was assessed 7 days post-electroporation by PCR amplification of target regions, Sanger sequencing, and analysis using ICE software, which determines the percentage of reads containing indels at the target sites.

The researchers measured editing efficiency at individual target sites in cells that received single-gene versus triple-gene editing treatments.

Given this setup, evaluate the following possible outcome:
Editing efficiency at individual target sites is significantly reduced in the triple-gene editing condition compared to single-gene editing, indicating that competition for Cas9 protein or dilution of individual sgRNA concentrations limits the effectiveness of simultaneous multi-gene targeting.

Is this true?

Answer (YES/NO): YES